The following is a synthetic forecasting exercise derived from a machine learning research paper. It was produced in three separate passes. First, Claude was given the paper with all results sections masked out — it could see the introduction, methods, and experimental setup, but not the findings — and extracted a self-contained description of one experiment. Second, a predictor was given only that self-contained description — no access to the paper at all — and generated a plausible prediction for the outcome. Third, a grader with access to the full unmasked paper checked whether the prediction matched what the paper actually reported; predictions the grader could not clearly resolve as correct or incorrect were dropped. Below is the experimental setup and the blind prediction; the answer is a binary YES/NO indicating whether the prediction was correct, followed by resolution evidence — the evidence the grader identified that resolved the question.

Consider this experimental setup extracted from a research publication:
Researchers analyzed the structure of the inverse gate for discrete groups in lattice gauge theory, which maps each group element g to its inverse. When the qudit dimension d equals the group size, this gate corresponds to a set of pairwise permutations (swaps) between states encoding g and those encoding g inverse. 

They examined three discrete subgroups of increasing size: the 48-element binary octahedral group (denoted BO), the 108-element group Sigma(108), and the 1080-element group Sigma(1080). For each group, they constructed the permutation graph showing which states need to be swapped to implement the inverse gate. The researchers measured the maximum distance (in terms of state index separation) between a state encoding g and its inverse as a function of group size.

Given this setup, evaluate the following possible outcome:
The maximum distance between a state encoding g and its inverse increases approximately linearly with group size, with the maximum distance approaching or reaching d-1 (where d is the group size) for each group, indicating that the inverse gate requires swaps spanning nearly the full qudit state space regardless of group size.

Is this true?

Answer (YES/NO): NO